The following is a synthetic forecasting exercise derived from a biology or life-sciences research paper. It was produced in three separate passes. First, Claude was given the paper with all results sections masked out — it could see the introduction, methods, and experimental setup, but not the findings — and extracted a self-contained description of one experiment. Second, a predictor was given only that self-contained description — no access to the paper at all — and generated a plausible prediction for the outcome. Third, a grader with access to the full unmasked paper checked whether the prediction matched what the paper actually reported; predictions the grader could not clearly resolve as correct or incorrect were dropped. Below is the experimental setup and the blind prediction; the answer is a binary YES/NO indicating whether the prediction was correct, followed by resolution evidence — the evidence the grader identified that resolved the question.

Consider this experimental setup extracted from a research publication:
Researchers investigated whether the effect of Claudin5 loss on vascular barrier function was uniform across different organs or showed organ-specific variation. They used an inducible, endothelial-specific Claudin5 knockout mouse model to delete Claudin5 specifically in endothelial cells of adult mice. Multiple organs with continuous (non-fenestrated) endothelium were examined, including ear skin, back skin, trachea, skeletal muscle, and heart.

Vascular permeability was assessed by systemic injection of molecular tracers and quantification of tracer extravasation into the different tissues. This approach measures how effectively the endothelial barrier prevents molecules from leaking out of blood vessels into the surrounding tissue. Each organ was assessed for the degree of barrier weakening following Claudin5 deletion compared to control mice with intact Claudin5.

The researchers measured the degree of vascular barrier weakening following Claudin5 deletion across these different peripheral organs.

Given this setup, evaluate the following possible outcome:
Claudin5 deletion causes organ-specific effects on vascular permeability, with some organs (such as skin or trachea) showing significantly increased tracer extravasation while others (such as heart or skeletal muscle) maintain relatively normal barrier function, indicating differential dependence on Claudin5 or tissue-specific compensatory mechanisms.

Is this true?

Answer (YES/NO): YES